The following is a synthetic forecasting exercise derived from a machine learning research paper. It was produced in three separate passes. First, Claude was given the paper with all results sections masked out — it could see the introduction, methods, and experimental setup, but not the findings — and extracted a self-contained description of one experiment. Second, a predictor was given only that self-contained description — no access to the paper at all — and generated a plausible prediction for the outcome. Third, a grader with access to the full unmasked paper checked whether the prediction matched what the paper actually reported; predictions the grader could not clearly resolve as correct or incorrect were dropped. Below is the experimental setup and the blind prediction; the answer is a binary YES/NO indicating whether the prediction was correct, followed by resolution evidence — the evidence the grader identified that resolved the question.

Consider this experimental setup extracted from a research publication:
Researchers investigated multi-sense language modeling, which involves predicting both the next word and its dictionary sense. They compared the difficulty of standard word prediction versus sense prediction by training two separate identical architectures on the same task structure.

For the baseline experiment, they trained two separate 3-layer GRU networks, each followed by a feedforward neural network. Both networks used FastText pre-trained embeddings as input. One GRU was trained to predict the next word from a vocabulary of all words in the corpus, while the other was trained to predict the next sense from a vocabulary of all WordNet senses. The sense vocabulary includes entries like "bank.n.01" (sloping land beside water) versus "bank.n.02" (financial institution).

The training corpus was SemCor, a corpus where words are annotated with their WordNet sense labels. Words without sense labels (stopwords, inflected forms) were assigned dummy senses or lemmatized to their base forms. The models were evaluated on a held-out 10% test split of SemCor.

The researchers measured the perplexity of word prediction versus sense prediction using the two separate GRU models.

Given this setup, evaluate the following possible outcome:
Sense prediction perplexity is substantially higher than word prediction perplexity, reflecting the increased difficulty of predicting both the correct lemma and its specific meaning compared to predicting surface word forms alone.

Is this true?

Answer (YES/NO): YES